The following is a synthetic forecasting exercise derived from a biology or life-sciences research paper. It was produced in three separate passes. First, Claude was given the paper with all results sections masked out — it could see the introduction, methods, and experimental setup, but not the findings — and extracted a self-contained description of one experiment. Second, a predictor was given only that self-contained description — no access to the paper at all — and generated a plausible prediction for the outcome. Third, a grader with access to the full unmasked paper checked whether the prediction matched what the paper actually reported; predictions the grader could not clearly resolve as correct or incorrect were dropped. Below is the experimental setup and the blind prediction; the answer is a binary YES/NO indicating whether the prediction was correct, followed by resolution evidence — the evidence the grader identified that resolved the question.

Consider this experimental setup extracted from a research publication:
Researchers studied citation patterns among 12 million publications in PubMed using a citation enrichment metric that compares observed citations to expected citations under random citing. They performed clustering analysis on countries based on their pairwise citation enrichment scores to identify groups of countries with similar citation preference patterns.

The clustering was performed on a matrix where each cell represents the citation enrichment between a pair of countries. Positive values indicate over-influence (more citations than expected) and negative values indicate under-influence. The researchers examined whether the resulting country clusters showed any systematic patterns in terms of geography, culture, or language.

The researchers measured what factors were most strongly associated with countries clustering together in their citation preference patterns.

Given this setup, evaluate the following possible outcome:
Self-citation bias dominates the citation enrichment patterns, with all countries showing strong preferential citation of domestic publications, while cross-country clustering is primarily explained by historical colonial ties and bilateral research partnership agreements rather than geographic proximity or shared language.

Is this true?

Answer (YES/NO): NO